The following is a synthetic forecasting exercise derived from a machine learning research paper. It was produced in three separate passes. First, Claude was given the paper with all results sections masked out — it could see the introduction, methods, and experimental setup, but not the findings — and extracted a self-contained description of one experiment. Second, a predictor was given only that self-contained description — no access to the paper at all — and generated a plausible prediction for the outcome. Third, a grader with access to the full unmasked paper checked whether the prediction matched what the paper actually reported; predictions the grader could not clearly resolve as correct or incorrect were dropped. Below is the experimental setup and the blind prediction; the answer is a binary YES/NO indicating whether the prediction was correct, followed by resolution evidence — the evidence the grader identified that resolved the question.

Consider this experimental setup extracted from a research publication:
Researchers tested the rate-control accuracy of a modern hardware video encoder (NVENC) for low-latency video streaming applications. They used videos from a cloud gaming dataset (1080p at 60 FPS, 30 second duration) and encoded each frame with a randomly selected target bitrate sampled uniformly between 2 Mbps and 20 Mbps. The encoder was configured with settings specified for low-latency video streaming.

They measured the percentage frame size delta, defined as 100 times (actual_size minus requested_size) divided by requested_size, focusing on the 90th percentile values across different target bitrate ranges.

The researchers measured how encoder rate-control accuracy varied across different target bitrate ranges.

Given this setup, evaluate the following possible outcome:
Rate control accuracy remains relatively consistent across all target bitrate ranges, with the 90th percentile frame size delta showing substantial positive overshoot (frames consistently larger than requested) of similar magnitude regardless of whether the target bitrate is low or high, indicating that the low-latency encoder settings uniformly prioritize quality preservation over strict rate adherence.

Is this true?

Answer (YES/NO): NO